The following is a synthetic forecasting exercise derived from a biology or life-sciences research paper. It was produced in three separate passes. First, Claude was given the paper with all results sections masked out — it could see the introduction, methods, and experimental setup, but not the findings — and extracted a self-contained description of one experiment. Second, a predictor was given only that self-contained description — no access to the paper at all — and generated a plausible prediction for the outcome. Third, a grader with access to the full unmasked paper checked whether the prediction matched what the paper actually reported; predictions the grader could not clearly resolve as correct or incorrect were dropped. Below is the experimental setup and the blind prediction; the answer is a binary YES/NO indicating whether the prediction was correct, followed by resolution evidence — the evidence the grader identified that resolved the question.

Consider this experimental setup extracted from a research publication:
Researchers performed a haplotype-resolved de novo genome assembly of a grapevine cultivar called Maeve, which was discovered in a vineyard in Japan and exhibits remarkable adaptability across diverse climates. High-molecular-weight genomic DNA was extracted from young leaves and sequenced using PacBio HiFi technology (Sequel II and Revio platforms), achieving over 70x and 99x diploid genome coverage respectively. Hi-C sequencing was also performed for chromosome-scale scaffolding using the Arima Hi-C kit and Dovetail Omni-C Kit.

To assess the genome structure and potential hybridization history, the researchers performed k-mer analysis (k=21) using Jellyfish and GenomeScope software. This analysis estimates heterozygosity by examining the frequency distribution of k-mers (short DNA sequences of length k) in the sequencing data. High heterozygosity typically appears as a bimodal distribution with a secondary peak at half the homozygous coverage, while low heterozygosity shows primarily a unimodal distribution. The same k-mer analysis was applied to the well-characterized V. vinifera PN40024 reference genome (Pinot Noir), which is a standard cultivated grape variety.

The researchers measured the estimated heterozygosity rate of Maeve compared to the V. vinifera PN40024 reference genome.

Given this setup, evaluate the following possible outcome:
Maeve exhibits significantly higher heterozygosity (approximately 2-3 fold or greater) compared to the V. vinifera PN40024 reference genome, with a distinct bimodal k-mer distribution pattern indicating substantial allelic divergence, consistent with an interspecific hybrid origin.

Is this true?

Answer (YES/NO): YES